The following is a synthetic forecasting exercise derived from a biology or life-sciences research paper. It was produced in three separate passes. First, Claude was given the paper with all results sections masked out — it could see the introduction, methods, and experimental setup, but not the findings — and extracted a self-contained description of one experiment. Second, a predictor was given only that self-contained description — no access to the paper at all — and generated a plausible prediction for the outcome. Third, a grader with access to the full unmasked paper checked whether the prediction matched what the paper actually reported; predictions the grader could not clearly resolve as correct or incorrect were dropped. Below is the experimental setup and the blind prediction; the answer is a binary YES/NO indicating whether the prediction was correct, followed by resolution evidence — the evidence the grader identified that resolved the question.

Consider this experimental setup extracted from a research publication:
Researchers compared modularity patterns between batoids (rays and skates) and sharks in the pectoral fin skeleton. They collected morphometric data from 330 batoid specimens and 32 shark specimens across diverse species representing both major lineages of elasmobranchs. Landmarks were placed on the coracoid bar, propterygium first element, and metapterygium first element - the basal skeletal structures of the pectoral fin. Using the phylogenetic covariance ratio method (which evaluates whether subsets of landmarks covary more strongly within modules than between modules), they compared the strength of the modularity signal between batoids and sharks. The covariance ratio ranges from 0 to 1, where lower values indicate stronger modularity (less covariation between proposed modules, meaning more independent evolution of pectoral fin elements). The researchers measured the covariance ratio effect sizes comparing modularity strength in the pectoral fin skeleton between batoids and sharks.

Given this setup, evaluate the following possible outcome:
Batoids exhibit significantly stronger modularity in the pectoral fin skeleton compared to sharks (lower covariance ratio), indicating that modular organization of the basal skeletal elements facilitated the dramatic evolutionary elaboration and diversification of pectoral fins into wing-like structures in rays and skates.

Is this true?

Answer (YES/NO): YES